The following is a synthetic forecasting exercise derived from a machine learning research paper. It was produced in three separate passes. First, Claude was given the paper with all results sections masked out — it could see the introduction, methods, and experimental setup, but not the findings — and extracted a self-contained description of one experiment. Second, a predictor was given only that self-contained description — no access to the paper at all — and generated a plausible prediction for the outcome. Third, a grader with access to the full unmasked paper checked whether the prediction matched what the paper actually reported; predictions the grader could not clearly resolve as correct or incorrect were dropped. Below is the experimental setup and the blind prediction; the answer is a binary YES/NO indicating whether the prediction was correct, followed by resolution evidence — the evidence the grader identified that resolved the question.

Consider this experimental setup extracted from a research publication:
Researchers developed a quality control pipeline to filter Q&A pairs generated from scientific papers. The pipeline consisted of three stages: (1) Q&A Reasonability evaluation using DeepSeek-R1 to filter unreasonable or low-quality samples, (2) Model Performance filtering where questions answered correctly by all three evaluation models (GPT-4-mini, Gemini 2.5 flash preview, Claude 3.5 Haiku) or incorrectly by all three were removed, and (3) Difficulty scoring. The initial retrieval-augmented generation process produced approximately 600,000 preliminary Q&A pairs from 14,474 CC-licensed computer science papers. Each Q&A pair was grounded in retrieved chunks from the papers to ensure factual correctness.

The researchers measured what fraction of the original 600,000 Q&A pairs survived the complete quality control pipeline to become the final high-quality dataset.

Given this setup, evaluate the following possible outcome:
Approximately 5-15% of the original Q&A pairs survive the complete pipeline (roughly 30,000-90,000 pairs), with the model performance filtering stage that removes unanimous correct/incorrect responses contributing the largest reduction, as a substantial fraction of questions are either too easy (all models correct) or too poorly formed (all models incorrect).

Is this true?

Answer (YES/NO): NO